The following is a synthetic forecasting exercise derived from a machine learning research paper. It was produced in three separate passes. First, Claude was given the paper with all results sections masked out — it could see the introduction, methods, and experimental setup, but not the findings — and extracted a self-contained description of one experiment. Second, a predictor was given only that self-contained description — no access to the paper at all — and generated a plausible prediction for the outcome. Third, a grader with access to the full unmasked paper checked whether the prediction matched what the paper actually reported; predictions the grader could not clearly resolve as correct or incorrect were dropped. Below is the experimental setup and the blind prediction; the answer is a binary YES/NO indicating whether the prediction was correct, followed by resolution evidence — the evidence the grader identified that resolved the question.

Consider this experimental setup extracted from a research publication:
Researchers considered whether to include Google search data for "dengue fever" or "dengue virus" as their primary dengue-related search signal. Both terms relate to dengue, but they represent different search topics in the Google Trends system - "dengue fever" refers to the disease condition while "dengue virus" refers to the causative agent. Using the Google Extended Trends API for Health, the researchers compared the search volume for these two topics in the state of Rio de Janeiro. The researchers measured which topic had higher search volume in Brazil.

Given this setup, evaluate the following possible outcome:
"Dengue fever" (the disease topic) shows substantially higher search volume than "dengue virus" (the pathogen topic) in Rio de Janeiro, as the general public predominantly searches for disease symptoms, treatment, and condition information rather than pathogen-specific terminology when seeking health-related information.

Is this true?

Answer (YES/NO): YES